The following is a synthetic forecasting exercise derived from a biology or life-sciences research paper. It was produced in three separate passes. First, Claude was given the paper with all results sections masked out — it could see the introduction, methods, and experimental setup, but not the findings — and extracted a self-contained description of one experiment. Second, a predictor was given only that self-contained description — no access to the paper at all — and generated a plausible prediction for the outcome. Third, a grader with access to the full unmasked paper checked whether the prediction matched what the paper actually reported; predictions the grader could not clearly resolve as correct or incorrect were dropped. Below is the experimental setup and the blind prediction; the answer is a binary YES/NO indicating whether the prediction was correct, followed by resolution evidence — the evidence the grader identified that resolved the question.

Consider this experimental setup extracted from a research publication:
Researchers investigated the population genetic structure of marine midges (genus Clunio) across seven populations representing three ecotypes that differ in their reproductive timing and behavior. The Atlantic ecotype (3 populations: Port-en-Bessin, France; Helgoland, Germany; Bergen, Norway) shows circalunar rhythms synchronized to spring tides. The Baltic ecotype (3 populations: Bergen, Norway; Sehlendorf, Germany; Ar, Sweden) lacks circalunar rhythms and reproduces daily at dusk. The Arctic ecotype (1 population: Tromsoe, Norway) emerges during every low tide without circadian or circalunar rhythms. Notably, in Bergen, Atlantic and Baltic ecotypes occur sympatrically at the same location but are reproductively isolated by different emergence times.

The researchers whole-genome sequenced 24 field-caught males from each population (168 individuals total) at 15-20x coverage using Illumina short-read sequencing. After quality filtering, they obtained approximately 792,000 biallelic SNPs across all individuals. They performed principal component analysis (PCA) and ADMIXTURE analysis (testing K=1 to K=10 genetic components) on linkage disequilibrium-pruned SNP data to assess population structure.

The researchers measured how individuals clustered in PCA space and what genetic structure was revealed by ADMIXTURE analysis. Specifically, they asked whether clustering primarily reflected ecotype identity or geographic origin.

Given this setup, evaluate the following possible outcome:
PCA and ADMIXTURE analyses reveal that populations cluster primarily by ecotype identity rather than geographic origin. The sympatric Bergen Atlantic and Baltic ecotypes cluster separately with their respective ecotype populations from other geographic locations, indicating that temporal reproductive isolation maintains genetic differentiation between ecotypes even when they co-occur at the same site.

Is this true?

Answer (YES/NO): NO